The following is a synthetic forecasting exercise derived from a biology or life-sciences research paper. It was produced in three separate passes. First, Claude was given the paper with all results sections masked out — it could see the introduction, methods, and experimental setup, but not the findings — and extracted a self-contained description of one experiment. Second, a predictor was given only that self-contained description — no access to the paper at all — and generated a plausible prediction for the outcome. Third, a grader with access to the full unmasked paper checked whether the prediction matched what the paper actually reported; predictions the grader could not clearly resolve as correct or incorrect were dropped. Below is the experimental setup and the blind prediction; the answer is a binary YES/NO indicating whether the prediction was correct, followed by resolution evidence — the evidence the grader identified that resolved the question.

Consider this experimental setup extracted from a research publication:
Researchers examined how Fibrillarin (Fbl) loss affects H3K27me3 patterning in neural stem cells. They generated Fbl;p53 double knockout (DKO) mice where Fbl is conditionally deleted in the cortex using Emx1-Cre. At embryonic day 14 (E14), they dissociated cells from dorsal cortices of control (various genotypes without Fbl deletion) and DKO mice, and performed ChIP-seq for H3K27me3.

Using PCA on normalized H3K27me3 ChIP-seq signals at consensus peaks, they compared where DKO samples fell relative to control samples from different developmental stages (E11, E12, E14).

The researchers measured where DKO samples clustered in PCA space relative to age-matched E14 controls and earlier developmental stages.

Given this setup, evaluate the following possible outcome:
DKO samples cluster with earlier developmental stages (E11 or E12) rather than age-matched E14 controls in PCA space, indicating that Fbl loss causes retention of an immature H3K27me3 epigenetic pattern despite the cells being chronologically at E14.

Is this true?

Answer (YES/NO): YES